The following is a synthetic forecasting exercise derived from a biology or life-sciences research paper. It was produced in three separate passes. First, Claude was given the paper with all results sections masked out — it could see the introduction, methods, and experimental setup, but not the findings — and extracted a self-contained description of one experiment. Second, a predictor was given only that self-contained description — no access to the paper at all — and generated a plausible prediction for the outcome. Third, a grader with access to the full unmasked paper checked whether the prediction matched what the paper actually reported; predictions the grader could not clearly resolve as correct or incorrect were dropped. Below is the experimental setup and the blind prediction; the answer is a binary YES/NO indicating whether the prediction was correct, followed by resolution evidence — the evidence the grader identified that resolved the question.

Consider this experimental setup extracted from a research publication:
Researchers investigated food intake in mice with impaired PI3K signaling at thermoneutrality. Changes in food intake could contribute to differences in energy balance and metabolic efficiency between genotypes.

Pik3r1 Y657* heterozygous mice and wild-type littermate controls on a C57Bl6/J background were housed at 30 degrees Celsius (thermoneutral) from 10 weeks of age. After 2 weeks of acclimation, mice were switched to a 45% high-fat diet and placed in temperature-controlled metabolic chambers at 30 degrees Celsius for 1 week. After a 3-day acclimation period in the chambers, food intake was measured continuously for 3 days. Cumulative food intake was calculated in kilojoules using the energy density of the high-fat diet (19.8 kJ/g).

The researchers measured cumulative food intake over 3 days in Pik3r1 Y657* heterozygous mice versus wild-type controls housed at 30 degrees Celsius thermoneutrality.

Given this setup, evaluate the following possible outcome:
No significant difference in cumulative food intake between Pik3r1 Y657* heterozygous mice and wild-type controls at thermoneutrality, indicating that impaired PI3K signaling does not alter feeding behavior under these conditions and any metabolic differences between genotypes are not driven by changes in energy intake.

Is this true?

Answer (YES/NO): YES